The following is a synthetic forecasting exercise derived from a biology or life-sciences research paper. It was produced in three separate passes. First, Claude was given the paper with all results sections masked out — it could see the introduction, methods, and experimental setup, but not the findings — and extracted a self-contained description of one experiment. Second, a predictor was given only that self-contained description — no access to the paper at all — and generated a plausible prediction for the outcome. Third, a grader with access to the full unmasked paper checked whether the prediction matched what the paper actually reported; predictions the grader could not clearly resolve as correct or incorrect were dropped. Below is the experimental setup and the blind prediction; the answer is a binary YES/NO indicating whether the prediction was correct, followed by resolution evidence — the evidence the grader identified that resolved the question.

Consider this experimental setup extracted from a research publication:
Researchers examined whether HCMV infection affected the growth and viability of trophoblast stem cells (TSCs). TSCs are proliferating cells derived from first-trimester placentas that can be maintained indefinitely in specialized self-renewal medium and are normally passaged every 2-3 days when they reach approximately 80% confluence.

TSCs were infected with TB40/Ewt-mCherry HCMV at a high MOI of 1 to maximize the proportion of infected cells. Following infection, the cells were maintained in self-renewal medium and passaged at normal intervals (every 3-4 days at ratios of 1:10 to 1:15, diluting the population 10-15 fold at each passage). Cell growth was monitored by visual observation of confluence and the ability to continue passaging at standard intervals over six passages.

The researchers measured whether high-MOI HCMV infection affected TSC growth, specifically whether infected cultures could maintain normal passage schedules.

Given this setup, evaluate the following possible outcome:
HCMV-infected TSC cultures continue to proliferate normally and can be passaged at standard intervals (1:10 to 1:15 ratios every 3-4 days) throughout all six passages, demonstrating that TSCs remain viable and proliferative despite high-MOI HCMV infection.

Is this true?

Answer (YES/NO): YES